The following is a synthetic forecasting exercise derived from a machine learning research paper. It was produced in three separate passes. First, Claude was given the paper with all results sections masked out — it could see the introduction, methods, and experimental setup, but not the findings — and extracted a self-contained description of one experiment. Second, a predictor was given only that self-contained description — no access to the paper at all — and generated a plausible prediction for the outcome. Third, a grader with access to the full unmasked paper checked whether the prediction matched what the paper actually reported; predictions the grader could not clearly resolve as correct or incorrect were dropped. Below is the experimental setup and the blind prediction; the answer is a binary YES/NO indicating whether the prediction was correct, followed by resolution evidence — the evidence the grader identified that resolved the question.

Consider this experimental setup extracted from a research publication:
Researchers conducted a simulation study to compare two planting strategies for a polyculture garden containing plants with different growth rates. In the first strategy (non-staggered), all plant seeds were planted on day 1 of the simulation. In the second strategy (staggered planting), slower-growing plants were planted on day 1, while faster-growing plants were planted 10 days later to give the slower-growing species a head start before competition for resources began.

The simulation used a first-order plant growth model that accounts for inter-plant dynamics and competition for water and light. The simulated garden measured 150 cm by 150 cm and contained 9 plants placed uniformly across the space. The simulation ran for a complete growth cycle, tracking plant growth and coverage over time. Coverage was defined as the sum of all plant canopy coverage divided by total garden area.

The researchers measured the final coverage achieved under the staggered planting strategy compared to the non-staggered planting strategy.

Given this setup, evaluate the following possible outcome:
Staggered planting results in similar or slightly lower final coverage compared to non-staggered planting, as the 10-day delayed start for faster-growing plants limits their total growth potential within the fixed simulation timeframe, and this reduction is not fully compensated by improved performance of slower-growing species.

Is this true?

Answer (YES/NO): NO